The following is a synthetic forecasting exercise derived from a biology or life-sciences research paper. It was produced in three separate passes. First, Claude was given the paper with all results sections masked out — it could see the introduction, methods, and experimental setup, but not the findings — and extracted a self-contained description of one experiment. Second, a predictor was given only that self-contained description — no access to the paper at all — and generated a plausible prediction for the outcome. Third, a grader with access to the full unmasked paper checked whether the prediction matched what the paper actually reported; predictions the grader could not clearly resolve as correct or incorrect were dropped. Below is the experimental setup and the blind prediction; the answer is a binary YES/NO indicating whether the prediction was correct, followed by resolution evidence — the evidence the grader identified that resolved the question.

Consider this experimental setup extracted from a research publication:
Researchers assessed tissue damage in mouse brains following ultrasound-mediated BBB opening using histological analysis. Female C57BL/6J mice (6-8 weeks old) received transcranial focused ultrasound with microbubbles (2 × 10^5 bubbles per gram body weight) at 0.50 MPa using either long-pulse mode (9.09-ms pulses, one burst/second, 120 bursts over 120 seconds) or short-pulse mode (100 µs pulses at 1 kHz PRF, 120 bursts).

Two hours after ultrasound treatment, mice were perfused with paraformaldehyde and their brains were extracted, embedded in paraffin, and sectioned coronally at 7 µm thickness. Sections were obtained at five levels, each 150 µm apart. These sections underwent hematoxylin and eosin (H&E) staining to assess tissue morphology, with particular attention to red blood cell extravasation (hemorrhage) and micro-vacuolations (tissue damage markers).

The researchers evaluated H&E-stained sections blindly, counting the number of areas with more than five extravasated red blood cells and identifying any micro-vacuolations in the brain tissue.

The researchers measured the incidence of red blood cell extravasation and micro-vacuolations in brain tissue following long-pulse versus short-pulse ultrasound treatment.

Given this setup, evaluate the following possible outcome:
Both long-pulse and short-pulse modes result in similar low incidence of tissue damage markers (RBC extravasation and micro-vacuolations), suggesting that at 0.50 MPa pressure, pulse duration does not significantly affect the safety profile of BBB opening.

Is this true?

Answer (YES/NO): NO